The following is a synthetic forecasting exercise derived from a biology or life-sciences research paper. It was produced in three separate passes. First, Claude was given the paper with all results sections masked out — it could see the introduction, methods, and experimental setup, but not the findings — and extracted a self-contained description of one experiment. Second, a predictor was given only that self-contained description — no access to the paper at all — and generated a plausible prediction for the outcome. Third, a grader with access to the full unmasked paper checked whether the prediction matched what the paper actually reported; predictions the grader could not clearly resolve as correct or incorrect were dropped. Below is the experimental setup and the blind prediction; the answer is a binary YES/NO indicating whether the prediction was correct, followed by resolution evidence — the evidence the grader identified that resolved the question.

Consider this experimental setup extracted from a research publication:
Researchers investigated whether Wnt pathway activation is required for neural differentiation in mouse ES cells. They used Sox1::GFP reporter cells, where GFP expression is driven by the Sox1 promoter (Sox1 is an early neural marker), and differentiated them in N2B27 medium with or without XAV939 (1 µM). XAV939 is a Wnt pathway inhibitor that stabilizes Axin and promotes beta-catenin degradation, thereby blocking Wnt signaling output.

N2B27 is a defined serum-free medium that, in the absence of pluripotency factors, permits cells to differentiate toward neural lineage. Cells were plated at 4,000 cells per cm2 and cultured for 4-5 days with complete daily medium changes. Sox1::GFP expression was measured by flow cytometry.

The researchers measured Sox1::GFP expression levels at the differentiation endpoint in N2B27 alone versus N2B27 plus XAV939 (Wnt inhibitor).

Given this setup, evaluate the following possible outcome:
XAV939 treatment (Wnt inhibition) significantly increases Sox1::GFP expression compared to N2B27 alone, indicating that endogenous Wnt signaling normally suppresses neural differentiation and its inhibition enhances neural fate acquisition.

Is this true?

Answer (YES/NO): YES